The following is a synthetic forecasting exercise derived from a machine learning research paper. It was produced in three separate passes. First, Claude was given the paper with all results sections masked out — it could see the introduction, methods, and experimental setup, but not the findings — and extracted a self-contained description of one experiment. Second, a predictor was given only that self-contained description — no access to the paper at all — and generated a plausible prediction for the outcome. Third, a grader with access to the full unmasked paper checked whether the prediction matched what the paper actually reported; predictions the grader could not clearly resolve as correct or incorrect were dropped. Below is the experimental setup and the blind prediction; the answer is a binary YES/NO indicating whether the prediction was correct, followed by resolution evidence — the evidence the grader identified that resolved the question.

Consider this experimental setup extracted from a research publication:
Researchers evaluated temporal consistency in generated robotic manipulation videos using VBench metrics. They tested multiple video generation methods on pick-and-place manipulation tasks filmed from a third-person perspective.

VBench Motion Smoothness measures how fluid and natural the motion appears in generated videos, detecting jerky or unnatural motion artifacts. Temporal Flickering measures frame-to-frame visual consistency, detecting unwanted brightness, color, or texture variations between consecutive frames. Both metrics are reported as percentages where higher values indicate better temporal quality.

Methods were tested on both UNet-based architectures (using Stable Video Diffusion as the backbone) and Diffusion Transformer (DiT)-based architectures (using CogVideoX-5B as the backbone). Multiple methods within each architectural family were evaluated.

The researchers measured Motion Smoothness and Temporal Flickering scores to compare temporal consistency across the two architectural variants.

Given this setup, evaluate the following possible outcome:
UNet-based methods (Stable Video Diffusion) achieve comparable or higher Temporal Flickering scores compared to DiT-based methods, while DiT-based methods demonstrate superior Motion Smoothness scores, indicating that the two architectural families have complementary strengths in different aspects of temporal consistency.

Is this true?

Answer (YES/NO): NO